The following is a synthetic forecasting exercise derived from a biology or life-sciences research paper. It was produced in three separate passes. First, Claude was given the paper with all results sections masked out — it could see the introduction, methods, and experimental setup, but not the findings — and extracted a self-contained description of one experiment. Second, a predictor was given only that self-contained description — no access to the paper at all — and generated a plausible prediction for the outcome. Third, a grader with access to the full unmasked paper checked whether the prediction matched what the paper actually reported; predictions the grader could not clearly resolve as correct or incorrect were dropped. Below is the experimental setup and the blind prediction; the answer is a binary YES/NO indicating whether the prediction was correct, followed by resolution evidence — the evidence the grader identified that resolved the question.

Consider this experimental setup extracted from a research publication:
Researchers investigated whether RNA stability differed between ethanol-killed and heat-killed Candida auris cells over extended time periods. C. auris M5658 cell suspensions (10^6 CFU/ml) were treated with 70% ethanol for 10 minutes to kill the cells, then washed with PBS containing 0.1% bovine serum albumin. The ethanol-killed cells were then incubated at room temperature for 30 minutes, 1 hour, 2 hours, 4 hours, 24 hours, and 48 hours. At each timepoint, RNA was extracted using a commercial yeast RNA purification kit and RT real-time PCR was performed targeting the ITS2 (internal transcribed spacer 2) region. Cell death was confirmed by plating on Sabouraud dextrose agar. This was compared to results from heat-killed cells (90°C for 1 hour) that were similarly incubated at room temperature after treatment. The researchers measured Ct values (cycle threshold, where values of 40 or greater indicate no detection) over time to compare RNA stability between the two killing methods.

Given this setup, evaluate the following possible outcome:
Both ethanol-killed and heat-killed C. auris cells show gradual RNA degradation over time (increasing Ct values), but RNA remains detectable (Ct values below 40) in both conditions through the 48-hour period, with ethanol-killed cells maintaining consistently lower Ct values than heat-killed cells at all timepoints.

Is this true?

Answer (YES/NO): NO